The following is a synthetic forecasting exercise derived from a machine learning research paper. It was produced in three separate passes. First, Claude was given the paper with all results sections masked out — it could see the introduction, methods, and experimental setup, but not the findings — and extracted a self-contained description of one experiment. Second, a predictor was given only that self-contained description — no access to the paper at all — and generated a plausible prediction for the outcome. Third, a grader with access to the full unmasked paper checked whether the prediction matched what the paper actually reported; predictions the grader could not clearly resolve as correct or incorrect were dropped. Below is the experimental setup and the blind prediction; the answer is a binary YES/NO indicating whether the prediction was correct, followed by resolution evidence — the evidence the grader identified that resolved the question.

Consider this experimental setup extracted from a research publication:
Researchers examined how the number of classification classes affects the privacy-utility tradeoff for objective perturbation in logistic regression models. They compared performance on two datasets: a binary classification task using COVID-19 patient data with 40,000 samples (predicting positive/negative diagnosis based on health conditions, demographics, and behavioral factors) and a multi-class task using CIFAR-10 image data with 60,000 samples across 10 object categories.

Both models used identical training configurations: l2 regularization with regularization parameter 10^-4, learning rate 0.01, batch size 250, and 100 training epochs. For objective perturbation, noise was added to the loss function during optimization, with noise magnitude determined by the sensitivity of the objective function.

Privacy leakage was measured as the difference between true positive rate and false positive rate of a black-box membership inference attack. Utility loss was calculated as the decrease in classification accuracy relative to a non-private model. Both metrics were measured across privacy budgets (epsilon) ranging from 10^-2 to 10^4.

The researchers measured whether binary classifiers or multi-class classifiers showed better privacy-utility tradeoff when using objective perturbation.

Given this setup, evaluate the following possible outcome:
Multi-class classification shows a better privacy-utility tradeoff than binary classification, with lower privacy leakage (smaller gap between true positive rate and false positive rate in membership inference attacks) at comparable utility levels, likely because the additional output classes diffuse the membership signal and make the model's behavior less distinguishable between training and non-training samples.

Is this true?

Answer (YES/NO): NO